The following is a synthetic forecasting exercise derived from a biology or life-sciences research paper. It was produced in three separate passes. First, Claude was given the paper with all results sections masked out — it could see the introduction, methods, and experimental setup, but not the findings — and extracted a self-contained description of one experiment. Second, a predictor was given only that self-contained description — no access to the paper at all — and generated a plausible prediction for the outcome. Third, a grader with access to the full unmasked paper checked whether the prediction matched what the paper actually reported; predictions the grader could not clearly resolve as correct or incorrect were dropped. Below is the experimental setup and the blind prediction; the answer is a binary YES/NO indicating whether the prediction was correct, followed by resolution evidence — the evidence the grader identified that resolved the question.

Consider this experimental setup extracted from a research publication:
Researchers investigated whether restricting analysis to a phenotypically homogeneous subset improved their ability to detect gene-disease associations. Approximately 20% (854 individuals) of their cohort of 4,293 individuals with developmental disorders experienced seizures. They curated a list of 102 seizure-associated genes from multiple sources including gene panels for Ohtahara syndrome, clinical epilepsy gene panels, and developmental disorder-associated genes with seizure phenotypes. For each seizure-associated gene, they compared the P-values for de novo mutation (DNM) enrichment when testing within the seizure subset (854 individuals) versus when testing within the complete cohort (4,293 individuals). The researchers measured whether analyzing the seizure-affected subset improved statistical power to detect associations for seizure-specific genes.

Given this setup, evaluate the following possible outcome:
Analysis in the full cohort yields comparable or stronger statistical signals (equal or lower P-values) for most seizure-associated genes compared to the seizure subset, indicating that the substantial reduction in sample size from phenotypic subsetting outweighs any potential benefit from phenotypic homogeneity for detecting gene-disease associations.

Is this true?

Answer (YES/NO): YES